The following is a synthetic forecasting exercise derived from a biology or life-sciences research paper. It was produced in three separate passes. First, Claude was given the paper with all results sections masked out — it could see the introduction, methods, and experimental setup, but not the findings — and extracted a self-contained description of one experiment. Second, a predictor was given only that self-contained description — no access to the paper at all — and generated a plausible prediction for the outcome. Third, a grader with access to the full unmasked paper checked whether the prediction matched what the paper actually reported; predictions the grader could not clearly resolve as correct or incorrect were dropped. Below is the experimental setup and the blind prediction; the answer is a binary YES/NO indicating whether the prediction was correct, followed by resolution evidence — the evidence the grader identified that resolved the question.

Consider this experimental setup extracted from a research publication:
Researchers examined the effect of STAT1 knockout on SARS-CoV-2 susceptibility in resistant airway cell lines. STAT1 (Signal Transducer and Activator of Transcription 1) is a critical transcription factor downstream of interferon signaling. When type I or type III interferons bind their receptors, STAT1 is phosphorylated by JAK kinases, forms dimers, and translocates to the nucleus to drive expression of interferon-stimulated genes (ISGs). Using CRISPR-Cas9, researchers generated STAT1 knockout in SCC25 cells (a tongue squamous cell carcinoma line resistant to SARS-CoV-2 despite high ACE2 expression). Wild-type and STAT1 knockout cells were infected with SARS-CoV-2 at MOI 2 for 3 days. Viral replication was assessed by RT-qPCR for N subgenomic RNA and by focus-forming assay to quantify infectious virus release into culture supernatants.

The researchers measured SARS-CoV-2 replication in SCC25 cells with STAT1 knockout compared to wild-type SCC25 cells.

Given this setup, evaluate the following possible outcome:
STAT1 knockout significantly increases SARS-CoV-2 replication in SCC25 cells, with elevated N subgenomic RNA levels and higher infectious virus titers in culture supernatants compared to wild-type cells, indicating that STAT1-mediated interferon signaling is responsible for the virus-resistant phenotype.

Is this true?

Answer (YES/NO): YES